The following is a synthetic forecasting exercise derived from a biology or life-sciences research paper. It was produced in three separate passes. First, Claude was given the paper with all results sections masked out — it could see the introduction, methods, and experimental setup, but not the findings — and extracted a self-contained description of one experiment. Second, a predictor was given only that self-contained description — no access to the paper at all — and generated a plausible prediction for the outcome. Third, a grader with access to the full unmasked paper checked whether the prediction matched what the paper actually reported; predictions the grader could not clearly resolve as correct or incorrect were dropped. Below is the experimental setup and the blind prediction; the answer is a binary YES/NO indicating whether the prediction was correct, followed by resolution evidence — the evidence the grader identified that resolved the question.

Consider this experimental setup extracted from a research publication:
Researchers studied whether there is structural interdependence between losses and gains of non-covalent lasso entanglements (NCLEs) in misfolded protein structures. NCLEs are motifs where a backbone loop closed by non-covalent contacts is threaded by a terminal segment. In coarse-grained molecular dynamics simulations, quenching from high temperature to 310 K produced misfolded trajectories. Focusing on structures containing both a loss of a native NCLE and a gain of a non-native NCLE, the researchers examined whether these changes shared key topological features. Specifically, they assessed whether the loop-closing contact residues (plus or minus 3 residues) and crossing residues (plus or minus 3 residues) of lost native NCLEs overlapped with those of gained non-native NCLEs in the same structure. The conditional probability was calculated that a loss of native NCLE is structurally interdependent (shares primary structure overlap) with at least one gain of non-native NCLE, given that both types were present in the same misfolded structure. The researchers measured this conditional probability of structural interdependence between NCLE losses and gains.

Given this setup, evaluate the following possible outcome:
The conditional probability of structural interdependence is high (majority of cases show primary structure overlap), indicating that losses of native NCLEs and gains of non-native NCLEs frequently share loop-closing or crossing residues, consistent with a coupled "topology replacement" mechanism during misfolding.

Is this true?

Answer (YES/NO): YES